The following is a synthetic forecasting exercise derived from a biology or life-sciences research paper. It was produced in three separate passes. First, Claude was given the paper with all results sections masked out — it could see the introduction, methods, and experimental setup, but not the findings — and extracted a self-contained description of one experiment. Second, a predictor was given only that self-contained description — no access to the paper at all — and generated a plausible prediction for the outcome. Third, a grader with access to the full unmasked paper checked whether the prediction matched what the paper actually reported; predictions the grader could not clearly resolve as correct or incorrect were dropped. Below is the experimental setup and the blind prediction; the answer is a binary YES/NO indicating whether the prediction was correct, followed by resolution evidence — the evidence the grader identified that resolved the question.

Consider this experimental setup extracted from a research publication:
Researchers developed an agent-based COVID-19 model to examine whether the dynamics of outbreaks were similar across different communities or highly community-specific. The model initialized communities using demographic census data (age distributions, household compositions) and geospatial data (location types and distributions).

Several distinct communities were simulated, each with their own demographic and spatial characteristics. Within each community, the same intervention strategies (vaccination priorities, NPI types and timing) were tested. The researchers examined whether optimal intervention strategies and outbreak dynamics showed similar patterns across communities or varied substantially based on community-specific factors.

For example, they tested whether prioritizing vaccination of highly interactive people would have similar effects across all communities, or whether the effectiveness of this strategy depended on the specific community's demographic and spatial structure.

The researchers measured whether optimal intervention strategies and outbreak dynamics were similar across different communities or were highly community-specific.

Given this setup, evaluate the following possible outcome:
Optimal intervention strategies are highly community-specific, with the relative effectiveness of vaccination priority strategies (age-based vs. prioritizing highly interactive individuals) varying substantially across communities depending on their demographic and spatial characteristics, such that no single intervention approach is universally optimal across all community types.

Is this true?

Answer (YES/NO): YES